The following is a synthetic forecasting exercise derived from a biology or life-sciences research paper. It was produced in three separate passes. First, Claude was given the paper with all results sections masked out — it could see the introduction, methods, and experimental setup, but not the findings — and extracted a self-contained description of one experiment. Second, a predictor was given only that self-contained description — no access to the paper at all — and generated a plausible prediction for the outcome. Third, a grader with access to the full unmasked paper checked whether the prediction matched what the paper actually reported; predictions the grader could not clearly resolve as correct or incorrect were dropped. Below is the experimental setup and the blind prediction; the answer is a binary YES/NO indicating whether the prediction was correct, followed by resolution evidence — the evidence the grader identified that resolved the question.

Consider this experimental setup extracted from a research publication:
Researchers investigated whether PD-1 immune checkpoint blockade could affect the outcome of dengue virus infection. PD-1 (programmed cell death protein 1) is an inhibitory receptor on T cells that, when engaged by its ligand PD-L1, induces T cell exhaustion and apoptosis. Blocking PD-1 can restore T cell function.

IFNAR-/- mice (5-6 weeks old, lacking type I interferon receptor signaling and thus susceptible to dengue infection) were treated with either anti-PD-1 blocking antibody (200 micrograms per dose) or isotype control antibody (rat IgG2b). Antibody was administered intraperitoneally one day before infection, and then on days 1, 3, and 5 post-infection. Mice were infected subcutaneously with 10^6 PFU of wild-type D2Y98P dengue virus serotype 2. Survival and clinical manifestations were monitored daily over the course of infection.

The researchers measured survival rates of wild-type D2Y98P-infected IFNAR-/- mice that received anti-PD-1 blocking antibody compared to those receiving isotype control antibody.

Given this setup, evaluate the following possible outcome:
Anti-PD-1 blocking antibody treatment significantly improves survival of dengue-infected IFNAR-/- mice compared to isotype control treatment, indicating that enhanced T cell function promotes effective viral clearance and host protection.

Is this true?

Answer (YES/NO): YES